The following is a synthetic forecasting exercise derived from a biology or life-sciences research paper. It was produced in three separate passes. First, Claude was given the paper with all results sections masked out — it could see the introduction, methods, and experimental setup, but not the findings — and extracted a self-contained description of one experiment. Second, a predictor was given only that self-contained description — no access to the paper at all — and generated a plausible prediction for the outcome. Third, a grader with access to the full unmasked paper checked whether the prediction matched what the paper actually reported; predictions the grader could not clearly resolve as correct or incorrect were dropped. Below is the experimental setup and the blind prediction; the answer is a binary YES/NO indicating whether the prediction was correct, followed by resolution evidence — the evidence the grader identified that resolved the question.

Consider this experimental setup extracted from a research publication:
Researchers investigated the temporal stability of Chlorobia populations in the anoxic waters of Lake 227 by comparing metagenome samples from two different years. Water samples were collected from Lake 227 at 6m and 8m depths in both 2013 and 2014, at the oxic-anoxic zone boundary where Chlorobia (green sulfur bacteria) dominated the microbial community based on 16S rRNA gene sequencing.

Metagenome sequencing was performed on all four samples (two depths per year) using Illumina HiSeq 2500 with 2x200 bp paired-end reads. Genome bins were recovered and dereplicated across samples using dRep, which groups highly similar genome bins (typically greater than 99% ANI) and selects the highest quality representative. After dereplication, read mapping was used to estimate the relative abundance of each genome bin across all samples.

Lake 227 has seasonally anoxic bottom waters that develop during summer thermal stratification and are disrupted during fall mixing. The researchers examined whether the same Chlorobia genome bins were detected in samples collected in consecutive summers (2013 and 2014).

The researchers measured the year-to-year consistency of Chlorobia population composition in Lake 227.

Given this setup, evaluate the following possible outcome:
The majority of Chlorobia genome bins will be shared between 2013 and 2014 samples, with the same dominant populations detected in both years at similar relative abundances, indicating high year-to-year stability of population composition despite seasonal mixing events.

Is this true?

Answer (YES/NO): YES